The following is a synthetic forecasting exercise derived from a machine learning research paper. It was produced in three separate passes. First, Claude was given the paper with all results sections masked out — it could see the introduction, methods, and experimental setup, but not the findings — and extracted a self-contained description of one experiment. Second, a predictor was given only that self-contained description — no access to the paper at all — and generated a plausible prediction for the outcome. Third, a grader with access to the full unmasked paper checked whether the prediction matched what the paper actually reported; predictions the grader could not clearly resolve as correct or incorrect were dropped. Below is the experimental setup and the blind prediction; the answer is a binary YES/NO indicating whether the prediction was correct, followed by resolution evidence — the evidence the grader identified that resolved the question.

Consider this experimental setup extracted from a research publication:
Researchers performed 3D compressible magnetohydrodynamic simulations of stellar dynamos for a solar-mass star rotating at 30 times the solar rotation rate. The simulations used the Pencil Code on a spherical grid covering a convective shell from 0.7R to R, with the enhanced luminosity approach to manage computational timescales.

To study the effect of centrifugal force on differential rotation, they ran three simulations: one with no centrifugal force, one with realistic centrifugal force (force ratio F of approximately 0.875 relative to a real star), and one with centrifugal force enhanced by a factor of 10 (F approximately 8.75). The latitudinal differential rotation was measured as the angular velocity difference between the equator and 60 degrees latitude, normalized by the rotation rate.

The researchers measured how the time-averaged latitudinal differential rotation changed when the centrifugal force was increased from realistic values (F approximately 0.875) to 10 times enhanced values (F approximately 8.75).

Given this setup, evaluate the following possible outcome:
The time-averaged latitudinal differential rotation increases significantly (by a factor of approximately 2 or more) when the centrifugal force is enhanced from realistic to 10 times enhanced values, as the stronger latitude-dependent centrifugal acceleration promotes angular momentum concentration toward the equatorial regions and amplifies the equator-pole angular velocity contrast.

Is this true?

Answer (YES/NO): YES